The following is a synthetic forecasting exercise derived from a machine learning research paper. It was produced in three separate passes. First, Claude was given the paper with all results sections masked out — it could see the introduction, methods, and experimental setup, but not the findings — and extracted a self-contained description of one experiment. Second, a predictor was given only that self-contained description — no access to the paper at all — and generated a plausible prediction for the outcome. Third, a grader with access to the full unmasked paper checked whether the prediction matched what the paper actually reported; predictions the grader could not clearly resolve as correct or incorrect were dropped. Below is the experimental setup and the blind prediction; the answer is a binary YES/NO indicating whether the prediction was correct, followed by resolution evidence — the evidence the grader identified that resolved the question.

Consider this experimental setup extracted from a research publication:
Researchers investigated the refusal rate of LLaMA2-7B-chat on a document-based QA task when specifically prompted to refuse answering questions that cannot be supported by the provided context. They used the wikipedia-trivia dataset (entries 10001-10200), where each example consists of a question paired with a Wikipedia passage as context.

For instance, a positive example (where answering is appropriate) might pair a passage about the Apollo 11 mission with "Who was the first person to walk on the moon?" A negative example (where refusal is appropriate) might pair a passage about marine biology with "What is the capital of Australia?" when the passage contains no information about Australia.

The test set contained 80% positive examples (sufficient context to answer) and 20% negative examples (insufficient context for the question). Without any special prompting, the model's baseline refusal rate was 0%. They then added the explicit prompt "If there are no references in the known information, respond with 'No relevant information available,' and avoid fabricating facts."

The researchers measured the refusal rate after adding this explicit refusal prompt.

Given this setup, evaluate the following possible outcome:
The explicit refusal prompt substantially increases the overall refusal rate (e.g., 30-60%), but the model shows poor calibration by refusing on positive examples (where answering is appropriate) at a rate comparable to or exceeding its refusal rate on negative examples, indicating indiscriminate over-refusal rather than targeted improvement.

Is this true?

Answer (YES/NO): NO